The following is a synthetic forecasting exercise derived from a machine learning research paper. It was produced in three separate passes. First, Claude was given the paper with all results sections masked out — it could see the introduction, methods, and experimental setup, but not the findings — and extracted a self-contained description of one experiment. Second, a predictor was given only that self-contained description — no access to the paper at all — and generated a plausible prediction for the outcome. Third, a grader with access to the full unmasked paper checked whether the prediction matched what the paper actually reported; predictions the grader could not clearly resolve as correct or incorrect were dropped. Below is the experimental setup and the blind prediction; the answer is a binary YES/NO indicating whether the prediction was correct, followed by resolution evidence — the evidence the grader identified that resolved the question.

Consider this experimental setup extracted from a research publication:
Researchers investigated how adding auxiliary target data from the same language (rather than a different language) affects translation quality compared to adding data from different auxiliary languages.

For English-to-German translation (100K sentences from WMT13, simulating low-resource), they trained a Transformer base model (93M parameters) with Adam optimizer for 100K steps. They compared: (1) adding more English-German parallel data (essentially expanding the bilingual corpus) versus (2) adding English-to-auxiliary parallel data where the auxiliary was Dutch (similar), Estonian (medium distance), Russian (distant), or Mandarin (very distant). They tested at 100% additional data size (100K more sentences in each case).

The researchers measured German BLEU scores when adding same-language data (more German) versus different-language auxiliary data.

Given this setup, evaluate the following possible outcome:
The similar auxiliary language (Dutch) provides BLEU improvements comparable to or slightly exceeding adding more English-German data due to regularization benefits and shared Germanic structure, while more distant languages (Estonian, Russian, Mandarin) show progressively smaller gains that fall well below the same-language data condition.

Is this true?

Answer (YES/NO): NO